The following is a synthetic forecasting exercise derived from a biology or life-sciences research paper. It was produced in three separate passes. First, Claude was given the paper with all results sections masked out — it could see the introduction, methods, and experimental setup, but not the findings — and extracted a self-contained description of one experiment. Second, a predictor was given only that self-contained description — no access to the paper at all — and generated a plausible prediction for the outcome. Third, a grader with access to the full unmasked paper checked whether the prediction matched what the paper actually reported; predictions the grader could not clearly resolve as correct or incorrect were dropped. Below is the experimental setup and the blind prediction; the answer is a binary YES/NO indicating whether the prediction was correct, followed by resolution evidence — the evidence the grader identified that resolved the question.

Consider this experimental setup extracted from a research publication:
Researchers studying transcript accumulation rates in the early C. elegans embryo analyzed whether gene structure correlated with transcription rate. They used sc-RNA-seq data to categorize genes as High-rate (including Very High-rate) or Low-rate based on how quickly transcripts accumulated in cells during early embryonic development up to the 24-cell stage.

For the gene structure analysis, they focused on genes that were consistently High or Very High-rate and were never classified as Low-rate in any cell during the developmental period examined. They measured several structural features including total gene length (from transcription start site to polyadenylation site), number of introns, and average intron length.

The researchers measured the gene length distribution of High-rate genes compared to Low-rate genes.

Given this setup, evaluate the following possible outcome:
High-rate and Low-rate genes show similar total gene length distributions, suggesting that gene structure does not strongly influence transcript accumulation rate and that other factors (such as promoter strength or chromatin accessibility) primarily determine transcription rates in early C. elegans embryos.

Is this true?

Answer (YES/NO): NO